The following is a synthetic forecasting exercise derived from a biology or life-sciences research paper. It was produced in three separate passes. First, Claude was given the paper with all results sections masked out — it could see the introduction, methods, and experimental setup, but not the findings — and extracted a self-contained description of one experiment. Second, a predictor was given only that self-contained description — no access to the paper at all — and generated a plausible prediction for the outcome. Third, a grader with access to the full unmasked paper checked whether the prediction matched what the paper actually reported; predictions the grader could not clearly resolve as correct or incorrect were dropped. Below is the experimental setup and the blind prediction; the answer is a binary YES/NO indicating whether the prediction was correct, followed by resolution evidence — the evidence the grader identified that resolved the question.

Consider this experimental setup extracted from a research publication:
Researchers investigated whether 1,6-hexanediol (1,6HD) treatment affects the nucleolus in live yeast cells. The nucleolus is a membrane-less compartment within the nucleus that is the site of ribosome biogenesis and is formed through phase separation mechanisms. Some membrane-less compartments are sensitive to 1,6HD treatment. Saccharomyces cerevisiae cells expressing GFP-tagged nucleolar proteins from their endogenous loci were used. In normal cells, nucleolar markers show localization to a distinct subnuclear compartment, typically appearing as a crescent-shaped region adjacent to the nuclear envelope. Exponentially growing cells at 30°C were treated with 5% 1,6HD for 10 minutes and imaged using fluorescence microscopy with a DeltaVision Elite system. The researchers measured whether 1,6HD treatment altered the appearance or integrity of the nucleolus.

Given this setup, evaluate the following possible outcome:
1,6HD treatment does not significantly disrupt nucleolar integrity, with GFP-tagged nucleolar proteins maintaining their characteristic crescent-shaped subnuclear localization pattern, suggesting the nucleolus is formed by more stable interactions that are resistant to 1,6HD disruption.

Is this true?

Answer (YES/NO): YES